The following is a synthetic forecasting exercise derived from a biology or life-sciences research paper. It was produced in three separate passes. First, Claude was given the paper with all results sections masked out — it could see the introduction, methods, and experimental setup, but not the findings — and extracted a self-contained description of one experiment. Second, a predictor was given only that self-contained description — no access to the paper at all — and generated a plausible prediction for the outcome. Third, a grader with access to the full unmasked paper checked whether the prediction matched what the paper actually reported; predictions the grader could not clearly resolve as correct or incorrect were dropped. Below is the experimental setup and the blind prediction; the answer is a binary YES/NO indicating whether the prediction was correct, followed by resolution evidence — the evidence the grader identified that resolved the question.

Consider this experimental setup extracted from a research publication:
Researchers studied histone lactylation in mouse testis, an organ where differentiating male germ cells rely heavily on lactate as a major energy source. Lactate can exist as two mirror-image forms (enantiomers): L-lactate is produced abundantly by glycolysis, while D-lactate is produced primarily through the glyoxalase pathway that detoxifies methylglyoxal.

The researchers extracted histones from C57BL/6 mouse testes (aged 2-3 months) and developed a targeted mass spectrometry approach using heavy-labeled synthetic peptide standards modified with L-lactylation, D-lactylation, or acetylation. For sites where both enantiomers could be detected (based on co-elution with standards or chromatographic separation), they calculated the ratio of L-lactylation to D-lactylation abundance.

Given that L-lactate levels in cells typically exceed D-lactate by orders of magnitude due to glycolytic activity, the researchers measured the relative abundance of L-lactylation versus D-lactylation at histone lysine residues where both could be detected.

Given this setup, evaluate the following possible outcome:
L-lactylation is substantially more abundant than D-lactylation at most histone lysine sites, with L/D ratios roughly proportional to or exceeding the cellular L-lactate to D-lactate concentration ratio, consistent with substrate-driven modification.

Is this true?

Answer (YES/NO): NO